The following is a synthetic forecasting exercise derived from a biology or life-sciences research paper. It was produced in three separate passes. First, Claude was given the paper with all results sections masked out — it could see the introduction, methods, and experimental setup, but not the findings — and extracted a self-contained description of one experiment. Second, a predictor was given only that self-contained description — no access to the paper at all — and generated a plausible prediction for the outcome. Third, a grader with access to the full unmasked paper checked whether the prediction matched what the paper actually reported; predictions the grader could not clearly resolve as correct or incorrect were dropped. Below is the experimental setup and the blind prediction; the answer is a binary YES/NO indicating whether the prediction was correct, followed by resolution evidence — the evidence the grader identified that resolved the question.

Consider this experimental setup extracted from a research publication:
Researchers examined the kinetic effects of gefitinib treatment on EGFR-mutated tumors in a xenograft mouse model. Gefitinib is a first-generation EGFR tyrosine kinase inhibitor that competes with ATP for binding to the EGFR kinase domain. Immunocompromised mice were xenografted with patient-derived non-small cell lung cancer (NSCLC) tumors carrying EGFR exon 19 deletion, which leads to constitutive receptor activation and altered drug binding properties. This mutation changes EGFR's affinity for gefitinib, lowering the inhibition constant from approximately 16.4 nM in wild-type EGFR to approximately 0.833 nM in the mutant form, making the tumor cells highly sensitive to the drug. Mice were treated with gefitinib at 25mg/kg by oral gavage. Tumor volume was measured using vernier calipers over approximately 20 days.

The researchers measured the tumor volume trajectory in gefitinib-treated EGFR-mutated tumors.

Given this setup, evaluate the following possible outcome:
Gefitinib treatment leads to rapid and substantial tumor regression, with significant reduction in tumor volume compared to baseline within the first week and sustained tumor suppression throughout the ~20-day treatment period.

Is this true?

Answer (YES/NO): YES